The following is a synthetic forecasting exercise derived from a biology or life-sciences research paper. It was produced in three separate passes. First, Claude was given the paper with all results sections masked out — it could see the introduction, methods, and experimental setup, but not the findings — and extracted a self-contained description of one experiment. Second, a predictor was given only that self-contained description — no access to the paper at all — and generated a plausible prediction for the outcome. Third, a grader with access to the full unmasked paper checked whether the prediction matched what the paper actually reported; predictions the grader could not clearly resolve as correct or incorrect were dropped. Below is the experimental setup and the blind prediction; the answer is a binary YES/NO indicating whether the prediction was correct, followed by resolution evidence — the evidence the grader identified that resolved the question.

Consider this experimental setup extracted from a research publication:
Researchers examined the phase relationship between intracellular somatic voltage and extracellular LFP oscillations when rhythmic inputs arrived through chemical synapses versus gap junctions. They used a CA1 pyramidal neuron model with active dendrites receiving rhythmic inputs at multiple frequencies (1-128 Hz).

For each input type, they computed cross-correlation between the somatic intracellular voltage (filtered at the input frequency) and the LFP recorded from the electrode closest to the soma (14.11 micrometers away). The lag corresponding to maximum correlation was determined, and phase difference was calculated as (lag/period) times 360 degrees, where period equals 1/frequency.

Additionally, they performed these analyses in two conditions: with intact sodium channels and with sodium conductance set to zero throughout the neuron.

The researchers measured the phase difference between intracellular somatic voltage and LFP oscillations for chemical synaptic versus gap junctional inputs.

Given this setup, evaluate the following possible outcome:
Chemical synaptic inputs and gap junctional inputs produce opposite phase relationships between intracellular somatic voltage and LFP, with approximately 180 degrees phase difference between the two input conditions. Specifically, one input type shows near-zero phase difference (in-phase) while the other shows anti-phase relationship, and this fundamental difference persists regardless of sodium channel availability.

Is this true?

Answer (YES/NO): NO